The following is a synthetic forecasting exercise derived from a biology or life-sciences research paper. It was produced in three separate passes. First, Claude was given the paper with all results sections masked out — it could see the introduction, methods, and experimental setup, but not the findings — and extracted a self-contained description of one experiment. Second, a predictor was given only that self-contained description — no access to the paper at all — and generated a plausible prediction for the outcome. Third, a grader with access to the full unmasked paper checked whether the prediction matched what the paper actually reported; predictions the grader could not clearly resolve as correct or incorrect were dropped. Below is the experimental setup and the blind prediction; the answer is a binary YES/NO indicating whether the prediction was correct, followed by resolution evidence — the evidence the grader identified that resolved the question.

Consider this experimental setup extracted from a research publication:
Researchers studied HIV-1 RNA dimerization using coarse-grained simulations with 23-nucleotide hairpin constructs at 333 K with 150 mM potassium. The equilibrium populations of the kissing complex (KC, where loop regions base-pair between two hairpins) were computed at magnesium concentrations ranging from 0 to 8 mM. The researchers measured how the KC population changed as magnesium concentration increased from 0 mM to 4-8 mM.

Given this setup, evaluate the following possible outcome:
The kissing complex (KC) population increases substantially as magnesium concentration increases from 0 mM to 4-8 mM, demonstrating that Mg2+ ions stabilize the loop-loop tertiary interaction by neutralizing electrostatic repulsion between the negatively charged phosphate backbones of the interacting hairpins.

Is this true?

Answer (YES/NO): YES